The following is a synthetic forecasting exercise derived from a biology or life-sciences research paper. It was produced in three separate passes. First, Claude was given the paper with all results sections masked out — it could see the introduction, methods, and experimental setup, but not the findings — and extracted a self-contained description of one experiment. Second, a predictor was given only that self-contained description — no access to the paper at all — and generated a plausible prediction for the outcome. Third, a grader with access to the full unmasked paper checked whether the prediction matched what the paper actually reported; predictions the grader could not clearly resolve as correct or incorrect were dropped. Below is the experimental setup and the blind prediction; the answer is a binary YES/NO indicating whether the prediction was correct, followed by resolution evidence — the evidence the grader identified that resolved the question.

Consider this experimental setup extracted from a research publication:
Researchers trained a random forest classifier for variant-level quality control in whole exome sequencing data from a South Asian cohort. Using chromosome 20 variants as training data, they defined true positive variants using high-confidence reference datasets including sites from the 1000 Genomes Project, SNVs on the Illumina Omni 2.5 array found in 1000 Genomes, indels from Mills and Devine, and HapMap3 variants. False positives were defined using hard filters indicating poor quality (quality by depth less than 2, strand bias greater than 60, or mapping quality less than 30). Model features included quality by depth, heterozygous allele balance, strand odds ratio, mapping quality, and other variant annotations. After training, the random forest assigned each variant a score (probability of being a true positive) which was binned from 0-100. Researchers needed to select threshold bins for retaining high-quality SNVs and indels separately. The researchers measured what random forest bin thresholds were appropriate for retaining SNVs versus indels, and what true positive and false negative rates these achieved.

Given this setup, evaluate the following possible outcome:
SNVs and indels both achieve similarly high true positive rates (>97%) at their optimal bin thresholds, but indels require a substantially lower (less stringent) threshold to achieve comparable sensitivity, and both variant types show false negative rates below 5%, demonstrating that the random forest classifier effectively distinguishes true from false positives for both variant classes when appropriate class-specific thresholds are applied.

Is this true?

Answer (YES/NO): NO